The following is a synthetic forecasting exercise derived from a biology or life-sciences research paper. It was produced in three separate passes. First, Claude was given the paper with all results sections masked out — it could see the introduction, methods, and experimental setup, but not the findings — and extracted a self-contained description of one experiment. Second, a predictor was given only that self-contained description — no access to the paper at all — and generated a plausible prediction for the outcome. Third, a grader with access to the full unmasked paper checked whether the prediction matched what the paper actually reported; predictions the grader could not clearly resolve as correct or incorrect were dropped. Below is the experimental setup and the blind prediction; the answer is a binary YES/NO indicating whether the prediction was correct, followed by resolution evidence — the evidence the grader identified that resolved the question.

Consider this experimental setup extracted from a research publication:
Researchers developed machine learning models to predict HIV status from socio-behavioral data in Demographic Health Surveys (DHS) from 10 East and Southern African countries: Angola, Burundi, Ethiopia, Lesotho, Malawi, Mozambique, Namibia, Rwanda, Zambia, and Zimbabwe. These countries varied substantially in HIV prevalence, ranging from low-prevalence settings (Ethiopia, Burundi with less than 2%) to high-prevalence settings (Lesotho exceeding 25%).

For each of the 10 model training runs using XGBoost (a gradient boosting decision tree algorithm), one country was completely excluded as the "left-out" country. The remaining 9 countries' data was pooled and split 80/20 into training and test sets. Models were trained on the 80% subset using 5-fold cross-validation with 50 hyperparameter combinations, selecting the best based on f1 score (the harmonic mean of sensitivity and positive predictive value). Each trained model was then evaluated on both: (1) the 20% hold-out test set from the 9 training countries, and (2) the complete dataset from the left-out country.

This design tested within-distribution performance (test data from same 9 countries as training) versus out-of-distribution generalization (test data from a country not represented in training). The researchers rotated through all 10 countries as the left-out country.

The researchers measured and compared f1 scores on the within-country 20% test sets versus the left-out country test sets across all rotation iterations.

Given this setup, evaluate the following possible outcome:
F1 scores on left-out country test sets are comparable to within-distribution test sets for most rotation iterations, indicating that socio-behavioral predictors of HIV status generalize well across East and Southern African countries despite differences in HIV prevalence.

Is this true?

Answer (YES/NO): NO